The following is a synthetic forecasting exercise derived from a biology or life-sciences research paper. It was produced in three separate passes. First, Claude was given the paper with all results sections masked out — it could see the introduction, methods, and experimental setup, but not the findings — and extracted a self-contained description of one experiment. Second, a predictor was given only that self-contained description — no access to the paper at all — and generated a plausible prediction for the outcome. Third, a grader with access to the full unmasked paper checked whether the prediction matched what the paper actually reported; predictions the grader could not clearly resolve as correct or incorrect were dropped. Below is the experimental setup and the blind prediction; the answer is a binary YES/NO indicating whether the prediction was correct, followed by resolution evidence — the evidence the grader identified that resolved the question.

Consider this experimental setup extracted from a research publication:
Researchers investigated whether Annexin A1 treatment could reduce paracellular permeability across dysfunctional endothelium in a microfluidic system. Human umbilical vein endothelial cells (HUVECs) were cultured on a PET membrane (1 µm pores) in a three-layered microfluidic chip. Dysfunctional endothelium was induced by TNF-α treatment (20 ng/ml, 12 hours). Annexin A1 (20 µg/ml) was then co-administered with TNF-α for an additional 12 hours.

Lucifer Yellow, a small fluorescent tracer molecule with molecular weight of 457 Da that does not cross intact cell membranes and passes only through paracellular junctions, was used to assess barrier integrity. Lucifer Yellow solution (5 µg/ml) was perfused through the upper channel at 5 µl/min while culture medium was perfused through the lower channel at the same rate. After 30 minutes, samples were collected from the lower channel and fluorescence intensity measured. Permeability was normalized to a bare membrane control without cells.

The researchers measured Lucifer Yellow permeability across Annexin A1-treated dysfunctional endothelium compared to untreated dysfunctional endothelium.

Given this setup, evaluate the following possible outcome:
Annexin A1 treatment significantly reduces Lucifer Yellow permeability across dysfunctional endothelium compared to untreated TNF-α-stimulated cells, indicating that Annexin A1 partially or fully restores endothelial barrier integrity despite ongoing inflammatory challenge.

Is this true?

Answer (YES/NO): YES